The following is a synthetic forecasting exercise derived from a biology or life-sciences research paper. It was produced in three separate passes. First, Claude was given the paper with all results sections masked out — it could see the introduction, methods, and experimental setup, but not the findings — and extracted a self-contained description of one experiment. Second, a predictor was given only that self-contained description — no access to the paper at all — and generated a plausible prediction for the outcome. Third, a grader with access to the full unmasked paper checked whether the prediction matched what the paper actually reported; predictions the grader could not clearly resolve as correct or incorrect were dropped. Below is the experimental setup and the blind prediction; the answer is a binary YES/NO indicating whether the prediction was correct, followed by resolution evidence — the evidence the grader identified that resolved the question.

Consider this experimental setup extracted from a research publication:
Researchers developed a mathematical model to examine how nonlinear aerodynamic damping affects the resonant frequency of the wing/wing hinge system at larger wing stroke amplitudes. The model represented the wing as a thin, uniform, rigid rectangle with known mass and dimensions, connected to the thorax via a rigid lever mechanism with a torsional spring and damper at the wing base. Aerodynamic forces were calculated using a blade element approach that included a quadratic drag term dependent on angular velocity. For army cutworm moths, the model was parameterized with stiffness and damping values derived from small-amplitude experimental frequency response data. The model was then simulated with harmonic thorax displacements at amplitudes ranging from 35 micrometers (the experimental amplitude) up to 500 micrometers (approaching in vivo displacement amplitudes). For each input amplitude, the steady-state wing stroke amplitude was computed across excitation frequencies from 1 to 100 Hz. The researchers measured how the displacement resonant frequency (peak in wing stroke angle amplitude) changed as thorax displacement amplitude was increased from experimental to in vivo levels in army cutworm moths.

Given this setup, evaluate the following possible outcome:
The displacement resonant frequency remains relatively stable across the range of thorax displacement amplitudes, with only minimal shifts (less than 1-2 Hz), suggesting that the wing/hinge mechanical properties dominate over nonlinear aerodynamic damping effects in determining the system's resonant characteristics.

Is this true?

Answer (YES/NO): NO